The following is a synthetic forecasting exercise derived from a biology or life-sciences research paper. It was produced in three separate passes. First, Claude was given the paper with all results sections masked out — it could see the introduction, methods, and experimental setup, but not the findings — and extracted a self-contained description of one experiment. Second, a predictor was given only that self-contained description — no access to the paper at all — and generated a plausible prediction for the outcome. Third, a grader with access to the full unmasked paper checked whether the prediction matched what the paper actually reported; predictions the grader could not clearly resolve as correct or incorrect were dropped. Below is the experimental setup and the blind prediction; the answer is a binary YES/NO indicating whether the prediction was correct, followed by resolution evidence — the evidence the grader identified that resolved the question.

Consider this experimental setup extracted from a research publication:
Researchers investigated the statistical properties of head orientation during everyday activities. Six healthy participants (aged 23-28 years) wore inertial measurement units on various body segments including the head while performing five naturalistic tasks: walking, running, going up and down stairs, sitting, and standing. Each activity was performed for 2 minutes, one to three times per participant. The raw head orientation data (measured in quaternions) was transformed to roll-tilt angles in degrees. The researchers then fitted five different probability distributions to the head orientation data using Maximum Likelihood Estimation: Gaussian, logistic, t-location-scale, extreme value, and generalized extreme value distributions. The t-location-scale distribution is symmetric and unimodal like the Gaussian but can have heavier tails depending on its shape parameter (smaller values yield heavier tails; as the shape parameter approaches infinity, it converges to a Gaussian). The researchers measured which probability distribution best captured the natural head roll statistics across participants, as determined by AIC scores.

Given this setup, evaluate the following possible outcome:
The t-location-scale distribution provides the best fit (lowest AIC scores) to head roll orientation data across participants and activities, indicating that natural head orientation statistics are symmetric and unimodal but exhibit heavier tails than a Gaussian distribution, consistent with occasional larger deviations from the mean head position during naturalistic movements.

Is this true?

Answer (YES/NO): NO